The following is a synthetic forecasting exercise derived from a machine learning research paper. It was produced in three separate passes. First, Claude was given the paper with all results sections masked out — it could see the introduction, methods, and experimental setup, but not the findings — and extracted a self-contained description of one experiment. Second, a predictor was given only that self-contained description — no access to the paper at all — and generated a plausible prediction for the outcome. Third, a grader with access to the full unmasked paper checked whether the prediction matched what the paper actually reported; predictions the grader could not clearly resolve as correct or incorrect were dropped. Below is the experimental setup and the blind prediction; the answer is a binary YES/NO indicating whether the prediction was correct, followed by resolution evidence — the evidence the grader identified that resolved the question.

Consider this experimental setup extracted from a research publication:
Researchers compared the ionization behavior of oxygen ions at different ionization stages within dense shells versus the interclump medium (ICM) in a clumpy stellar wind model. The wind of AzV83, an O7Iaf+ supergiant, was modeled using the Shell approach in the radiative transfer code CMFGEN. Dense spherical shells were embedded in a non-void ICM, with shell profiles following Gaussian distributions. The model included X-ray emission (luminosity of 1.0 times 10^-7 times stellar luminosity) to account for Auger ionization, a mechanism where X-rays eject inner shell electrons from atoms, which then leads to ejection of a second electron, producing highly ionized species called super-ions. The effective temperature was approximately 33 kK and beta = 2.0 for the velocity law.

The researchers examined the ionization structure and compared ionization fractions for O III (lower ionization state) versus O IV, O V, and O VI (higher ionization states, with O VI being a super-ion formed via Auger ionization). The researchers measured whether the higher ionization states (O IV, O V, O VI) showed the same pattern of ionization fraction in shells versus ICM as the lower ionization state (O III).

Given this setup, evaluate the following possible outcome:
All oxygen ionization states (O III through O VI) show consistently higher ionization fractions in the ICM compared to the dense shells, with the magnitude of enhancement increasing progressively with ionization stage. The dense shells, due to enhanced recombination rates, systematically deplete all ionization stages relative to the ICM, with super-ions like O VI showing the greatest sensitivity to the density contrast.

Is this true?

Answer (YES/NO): NO